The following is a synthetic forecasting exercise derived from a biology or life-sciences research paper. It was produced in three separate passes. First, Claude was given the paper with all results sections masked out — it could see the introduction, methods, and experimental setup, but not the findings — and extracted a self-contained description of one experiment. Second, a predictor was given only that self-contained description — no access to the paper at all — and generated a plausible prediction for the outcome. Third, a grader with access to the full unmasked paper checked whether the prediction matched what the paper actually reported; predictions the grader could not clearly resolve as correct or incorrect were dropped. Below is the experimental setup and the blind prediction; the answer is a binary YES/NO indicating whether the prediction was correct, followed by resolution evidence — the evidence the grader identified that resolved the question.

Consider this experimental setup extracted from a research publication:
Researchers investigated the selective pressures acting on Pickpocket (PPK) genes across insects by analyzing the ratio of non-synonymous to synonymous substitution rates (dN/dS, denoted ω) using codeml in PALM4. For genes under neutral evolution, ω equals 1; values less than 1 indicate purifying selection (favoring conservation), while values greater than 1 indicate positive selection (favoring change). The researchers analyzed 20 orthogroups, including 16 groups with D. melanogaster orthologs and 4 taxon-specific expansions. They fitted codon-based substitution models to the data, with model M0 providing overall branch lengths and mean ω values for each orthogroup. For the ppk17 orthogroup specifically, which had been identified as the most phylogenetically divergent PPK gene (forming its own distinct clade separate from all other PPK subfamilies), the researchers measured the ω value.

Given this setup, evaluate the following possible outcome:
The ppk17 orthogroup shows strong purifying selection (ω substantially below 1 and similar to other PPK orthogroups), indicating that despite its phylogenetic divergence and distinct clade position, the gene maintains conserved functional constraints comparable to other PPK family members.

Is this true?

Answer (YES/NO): NO